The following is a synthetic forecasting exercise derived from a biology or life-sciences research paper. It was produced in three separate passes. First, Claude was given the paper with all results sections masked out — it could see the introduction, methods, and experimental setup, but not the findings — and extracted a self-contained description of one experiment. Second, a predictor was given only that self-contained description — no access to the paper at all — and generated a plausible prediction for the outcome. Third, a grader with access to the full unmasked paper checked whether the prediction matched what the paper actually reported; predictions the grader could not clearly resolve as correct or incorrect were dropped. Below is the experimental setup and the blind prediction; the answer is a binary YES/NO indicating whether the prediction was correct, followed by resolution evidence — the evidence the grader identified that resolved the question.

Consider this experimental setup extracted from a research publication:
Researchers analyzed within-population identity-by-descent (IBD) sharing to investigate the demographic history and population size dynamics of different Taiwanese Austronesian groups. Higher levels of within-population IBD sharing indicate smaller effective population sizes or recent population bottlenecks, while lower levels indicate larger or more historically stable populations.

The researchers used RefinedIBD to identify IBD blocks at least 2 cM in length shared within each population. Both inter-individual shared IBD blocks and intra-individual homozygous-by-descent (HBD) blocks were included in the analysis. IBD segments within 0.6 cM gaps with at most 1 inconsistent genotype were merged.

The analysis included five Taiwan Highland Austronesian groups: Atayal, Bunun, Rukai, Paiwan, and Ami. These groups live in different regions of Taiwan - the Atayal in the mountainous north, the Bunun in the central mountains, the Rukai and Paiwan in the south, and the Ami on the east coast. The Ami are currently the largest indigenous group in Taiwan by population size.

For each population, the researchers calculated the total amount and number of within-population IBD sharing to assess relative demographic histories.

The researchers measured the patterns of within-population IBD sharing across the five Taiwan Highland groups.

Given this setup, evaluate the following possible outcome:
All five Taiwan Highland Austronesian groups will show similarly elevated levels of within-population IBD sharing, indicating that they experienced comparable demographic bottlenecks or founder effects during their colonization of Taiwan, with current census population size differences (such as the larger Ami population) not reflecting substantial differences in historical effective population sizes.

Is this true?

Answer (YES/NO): NO